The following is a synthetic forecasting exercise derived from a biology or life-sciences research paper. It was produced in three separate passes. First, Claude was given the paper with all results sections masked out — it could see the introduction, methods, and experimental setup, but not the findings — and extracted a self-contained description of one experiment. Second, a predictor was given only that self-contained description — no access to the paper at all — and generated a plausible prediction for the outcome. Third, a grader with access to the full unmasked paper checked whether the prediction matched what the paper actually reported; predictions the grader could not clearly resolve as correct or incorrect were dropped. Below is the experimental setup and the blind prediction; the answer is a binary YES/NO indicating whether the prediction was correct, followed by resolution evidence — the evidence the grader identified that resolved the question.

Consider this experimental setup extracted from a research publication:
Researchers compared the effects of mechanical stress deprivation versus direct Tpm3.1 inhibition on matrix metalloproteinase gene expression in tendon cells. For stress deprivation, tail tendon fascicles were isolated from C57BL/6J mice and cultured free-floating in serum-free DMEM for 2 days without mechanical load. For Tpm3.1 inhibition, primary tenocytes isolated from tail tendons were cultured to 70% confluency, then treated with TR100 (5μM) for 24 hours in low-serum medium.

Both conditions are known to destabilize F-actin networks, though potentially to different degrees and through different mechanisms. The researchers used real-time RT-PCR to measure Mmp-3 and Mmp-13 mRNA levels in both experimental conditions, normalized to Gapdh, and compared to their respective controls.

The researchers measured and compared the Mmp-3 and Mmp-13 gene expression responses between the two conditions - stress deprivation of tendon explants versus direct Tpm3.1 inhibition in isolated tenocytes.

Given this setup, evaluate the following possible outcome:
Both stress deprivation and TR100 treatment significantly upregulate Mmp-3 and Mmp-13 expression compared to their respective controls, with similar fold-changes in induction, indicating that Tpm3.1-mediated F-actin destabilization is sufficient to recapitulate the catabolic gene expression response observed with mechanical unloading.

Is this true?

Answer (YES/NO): NO